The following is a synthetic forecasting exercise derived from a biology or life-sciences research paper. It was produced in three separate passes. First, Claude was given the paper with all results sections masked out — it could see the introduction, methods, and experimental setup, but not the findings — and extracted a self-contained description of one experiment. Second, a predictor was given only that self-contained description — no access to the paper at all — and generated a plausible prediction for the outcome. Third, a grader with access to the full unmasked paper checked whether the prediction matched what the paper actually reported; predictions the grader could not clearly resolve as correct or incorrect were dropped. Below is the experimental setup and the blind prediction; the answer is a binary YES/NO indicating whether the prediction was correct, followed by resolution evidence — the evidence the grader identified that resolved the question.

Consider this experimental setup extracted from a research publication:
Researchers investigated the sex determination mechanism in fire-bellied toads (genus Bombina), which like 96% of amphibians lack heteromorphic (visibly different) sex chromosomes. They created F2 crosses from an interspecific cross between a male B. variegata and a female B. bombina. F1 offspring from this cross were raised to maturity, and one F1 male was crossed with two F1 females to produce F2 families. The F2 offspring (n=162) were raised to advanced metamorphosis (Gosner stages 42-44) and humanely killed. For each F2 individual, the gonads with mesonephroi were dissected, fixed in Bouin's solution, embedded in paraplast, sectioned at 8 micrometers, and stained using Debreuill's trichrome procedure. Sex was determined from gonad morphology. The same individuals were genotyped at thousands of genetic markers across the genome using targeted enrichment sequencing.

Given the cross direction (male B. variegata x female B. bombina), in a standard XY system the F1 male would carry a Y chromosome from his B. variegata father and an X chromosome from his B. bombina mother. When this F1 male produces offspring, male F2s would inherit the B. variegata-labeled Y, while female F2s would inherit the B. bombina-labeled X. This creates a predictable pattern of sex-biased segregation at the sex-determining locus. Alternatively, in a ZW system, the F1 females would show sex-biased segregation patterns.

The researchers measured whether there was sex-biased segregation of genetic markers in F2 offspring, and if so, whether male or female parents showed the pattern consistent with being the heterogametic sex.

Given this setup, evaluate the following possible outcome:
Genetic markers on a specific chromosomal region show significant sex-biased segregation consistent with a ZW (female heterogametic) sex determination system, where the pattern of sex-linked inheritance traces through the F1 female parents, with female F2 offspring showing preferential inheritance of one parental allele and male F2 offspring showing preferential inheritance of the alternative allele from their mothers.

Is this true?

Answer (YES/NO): NO